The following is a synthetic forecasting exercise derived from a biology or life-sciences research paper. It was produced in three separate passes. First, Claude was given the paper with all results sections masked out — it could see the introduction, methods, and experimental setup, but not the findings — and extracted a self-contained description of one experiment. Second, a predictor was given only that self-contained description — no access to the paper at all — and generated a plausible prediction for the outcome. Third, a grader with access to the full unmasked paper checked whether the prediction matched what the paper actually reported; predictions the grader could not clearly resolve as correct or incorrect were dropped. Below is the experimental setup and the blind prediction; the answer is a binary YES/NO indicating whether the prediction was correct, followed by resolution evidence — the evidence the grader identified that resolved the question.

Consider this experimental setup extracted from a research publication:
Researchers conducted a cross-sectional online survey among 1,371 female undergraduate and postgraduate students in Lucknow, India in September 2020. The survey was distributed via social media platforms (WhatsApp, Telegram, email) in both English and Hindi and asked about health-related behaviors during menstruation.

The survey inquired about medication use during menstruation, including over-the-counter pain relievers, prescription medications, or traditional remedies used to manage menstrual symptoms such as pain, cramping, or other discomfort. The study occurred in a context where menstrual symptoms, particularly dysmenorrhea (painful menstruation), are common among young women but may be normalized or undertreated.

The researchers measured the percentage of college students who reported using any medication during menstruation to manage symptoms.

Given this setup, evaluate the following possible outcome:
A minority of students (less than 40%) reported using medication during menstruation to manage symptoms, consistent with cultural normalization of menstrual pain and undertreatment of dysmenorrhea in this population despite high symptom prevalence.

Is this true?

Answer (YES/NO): YES